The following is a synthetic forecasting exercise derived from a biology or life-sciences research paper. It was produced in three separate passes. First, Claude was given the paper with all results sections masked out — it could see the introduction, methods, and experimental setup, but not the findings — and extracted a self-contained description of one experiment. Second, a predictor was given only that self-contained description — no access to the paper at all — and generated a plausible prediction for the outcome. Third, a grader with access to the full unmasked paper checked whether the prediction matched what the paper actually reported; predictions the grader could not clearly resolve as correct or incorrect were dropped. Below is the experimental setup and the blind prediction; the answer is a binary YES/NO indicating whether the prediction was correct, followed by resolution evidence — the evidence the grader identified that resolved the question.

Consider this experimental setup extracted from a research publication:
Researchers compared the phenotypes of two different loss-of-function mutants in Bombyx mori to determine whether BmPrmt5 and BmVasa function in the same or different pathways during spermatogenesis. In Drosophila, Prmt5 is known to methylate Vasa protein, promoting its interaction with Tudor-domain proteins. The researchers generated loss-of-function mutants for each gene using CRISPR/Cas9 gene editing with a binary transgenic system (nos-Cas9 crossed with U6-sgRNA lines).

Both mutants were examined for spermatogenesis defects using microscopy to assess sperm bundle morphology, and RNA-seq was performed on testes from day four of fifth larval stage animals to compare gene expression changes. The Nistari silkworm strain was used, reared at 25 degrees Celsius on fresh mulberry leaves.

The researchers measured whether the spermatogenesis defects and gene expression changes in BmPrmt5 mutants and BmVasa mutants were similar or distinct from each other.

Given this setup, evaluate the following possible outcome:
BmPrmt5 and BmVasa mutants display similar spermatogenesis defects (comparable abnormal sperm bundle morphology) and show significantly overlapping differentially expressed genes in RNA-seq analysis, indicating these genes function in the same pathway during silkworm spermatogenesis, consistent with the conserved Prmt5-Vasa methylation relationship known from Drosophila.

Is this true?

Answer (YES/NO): YES